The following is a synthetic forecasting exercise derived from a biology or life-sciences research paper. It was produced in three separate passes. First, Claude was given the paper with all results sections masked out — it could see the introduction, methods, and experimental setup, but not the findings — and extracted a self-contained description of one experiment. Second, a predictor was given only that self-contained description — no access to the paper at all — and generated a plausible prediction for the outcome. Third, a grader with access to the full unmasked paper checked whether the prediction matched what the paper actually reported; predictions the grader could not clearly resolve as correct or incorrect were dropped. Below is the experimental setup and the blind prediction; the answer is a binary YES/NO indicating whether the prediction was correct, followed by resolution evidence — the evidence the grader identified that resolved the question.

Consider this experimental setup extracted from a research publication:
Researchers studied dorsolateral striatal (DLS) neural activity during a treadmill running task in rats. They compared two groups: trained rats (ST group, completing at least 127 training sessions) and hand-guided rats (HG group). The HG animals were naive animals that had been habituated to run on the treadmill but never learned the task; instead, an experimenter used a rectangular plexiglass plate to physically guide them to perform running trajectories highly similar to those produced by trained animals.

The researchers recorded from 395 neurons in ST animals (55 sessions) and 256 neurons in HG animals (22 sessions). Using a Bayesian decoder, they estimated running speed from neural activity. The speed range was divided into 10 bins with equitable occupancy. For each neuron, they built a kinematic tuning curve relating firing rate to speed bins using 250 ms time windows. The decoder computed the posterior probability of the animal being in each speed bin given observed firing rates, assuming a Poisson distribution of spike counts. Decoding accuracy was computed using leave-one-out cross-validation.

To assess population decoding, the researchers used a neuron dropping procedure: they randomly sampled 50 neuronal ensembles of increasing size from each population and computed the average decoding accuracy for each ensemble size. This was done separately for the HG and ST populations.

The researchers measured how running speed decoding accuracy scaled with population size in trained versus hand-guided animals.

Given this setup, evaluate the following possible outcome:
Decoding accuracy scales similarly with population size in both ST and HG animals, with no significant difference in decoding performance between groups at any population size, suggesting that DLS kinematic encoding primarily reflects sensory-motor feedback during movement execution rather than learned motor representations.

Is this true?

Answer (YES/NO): NO